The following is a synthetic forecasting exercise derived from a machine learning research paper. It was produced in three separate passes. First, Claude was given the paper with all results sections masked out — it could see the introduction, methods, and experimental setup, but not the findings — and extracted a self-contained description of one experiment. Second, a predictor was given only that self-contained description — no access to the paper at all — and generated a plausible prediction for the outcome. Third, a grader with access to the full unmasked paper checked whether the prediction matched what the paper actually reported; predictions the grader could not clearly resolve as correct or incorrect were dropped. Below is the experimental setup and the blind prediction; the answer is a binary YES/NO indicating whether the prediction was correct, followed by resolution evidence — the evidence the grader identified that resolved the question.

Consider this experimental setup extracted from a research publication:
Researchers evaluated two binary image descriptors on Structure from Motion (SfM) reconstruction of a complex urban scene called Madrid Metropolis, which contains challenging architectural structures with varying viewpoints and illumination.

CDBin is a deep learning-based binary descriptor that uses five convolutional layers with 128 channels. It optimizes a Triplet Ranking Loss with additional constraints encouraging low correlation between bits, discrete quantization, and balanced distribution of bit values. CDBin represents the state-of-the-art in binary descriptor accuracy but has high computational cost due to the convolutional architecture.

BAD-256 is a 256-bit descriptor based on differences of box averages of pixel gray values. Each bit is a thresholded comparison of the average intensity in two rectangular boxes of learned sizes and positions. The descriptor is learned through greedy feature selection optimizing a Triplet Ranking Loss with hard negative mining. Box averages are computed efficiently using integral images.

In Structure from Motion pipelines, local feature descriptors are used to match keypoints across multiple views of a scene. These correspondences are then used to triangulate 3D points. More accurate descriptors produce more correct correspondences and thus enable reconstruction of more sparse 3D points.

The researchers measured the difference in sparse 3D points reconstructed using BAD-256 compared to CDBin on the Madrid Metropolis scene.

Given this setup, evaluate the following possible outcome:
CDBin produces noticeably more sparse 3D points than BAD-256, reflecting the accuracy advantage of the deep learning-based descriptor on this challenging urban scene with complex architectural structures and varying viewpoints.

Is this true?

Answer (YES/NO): YES